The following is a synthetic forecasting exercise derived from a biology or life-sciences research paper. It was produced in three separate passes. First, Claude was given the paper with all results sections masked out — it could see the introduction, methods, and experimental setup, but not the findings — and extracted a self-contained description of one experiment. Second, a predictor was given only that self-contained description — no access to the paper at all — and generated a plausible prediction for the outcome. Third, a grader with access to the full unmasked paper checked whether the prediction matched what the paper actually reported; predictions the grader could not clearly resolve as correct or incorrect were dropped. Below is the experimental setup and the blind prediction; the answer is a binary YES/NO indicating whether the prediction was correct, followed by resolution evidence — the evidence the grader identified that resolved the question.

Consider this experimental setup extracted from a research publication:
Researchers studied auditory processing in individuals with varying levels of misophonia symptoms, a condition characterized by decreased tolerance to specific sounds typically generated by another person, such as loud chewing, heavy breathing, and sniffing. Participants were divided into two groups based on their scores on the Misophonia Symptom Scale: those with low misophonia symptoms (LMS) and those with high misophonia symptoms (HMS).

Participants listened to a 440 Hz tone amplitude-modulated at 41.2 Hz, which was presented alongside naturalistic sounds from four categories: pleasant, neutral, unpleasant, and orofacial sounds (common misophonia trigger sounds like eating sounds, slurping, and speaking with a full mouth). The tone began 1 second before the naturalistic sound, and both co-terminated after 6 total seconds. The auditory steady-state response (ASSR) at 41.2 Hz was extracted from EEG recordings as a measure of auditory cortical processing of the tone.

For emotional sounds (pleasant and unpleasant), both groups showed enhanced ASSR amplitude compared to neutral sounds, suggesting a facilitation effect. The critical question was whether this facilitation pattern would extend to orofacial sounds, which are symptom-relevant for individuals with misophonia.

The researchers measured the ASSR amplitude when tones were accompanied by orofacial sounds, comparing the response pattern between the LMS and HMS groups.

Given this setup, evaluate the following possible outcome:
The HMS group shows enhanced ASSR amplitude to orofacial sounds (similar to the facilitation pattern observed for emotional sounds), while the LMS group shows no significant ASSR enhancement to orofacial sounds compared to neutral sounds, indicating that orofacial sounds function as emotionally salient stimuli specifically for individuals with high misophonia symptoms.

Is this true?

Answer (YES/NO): NO